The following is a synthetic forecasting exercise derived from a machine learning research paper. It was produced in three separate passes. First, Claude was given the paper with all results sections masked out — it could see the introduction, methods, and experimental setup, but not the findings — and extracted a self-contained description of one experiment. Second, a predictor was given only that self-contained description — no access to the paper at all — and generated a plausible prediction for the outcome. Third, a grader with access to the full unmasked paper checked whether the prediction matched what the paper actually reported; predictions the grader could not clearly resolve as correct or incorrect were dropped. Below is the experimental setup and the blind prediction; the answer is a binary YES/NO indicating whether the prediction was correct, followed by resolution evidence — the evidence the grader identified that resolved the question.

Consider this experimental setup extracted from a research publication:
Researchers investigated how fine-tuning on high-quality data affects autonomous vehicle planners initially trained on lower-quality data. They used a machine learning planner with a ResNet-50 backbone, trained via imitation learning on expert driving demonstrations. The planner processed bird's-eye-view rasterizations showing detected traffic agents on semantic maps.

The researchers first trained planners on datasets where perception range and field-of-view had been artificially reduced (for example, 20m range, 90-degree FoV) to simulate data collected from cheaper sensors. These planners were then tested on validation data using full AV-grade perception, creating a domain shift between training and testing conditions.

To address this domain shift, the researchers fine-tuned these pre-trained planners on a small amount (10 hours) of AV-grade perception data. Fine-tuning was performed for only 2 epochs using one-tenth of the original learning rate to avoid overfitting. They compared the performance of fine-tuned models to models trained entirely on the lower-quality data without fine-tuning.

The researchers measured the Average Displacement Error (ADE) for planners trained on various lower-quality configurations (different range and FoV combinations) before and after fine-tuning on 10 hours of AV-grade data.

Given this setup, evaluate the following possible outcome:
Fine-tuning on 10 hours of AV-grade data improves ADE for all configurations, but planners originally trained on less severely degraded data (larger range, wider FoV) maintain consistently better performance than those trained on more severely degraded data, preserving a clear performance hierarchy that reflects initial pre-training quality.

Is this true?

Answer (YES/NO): NO